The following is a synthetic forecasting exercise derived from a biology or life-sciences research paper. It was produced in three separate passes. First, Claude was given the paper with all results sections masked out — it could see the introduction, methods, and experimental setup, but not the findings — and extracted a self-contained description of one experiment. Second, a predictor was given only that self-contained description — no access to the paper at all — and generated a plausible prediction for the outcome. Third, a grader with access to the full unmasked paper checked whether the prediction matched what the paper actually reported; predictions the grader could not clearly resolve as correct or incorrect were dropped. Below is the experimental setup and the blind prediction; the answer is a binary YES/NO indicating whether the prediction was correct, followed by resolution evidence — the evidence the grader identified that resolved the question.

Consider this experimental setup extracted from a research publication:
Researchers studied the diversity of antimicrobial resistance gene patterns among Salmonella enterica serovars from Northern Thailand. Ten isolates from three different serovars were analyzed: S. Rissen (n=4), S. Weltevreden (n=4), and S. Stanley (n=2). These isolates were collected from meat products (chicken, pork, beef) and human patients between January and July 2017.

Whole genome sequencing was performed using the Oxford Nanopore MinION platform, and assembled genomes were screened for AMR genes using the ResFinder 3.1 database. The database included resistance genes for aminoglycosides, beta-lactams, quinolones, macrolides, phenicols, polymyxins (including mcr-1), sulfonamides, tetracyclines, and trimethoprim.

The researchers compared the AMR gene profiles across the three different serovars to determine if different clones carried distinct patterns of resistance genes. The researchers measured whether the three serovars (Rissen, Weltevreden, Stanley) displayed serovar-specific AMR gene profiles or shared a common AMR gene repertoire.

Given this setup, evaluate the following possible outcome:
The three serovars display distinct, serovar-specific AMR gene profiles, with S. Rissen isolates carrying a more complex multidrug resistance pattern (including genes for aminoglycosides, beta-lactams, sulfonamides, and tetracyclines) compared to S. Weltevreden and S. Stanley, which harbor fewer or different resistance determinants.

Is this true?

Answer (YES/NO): NO